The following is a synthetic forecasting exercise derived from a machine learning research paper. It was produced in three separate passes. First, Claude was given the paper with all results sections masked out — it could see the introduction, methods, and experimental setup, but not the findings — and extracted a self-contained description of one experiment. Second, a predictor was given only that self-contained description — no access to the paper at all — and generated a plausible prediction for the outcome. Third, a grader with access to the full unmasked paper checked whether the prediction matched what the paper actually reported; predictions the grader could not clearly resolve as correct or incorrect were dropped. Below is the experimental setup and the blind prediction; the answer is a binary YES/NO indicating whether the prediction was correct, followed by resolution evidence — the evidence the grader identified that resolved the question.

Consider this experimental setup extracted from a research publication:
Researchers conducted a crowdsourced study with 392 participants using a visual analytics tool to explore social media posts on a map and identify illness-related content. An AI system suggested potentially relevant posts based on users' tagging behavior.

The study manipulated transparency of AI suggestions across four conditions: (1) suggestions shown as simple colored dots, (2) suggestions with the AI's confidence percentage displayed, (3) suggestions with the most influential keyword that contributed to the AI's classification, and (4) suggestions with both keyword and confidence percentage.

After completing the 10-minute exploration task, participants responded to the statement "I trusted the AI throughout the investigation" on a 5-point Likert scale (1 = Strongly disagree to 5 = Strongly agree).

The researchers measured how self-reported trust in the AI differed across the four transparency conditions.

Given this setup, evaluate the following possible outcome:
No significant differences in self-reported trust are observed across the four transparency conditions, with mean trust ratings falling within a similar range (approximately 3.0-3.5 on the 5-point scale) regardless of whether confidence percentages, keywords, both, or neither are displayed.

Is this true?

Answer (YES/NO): NO